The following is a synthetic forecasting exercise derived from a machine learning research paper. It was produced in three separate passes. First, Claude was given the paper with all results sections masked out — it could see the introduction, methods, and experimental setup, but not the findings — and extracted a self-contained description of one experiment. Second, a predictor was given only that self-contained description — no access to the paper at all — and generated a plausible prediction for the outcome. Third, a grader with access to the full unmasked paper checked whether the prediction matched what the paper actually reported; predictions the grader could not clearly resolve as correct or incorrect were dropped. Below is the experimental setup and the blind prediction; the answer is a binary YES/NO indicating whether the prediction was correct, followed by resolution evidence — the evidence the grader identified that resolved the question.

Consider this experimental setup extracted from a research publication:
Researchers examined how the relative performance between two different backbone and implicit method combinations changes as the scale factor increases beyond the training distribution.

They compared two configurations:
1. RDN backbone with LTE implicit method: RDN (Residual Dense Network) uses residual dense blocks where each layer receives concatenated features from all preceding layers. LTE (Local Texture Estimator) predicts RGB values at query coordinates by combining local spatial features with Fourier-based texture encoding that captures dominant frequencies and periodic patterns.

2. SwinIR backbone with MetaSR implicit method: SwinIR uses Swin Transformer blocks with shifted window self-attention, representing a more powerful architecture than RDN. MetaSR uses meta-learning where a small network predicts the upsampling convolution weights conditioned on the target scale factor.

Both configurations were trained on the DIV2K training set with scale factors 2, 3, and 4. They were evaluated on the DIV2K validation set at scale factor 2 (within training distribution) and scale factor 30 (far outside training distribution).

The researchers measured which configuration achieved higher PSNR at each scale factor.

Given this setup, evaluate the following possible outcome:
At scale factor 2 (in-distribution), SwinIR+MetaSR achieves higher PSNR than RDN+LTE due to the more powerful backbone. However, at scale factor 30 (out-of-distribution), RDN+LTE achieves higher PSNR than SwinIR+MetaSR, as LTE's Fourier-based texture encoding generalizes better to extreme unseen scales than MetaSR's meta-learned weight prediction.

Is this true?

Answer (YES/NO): YES